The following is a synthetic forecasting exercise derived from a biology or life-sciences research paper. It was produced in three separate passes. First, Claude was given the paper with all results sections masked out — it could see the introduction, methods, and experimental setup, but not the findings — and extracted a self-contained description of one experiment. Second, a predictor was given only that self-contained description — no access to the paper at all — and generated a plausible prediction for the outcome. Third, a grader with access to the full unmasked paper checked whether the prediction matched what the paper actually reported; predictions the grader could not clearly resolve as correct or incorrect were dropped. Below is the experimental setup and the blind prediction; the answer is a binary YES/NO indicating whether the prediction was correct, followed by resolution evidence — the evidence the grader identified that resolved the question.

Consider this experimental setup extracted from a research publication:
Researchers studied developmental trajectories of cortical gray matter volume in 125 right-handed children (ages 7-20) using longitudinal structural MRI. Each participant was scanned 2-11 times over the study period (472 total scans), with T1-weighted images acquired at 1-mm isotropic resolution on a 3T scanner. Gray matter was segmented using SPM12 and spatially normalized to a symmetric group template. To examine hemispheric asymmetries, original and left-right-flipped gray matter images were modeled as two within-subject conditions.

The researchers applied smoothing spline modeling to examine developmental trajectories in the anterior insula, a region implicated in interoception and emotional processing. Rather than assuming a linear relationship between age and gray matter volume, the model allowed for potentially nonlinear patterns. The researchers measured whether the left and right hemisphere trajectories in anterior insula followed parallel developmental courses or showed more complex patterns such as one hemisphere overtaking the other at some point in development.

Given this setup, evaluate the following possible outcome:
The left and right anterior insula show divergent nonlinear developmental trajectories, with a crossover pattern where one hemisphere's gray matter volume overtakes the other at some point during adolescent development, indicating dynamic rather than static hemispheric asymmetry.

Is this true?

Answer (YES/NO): YES